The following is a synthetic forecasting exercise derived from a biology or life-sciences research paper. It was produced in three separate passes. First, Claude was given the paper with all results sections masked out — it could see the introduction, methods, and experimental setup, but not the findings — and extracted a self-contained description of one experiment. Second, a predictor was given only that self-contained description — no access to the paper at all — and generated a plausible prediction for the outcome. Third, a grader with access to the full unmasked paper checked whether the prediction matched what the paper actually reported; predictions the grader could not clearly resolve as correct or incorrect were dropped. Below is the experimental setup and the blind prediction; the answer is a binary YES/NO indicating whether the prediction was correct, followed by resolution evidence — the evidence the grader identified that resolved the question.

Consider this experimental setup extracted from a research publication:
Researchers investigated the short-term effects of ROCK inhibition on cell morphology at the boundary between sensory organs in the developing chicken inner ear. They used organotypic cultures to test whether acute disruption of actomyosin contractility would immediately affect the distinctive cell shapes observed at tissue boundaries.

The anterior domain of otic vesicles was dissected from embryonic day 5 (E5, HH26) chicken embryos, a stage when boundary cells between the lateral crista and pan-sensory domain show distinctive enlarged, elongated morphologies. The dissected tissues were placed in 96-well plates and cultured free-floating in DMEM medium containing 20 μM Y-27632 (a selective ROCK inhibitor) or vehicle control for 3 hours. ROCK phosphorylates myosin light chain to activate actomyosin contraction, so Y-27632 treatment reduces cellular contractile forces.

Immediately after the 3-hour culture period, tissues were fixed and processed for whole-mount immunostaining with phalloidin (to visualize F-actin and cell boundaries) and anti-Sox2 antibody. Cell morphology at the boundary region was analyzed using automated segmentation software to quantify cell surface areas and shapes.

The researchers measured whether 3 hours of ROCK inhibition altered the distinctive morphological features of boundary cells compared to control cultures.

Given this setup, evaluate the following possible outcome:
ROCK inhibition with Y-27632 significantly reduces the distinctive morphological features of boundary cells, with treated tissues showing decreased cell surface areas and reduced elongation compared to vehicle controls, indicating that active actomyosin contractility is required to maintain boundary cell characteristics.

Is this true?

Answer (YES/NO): NO